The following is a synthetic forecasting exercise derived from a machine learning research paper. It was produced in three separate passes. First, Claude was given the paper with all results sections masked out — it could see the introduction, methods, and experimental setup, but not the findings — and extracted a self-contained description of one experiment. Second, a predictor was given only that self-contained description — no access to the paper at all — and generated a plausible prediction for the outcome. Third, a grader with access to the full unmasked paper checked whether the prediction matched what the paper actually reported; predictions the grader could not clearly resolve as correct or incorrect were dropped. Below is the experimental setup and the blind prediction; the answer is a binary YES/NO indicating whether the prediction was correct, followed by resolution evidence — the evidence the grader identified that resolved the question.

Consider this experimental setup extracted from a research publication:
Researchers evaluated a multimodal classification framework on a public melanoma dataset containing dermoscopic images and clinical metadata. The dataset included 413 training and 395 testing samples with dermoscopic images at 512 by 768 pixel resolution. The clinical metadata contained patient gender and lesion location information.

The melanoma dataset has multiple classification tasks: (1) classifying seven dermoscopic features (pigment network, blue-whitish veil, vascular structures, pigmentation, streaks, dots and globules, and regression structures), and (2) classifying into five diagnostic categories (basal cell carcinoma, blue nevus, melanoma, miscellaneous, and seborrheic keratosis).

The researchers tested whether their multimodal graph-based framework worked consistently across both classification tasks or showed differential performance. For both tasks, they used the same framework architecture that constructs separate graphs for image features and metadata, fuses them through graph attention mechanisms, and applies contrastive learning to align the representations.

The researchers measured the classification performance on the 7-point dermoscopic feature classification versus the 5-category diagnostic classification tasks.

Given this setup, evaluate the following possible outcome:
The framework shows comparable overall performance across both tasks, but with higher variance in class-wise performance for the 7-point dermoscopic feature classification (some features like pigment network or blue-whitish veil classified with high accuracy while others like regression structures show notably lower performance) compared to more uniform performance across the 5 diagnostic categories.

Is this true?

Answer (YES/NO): NO